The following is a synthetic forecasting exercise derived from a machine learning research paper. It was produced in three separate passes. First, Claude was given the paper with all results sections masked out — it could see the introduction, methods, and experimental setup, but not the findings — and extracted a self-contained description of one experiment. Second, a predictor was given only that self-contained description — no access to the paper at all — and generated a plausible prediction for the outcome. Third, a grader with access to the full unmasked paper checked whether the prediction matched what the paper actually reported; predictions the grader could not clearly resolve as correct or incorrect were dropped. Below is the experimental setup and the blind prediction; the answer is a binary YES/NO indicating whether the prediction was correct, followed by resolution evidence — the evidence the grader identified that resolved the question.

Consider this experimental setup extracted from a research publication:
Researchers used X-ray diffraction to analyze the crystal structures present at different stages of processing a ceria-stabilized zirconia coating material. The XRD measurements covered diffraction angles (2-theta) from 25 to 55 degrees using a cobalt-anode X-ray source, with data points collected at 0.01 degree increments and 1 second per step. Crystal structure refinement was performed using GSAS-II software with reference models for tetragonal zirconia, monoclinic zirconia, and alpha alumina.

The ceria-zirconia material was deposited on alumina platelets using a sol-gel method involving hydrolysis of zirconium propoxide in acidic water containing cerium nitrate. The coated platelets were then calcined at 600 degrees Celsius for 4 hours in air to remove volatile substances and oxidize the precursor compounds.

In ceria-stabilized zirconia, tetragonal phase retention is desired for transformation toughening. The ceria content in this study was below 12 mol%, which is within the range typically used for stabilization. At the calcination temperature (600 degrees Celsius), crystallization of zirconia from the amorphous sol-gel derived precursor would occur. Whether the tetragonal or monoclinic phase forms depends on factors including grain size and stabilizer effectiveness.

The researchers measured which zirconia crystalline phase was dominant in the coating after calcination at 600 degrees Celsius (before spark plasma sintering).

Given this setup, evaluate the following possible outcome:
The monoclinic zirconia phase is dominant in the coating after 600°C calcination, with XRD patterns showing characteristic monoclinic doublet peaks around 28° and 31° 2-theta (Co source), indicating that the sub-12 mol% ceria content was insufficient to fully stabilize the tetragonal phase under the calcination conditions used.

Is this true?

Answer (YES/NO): NO